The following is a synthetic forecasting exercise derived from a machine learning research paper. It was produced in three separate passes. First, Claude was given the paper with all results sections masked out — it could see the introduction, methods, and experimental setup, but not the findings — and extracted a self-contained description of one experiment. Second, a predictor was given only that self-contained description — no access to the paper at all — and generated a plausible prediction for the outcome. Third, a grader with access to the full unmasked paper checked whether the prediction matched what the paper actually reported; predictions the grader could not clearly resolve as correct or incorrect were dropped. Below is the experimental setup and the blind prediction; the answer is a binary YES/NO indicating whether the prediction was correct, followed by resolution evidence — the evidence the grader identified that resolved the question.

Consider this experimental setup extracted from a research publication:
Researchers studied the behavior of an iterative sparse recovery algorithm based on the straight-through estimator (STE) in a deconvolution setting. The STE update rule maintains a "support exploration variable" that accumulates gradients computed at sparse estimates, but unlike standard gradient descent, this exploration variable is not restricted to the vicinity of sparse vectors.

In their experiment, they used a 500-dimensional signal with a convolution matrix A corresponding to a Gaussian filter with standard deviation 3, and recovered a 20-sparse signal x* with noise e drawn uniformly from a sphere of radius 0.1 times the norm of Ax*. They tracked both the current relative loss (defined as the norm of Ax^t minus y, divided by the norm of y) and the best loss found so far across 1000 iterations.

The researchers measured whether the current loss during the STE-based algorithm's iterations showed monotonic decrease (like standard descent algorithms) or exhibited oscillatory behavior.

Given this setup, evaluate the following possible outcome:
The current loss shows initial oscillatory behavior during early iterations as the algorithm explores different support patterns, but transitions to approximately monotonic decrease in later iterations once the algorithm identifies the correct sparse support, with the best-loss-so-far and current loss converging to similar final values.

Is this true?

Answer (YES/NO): NO